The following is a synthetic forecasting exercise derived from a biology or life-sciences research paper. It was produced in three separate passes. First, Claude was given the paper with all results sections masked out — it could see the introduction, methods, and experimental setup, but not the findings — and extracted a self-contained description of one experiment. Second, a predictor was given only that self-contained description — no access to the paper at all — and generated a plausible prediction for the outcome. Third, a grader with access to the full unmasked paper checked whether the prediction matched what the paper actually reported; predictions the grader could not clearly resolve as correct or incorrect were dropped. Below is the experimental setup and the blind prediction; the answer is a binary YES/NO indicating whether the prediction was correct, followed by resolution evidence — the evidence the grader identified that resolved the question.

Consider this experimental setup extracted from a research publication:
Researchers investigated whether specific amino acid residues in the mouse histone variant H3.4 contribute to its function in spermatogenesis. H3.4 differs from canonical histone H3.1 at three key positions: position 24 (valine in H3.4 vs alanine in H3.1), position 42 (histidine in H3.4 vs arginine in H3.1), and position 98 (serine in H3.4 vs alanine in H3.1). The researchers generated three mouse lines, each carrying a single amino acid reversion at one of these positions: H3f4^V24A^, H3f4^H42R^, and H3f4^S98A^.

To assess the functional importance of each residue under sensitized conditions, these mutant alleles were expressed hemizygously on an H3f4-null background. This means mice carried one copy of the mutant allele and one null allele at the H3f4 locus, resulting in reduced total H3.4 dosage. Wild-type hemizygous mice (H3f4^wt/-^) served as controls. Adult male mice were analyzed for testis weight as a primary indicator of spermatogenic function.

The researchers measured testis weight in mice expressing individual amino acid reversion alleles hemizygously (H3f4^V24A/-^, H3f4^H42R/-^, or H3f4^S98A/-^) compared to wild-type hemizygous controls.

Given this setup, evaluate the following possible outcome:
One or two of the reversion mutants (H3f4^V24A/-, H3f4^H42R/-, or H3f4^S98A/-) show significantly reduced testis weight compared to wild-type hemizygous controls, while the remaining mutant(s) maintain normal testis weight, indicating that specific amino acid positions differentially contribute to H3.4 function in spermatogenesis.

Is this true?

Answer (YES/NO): YES